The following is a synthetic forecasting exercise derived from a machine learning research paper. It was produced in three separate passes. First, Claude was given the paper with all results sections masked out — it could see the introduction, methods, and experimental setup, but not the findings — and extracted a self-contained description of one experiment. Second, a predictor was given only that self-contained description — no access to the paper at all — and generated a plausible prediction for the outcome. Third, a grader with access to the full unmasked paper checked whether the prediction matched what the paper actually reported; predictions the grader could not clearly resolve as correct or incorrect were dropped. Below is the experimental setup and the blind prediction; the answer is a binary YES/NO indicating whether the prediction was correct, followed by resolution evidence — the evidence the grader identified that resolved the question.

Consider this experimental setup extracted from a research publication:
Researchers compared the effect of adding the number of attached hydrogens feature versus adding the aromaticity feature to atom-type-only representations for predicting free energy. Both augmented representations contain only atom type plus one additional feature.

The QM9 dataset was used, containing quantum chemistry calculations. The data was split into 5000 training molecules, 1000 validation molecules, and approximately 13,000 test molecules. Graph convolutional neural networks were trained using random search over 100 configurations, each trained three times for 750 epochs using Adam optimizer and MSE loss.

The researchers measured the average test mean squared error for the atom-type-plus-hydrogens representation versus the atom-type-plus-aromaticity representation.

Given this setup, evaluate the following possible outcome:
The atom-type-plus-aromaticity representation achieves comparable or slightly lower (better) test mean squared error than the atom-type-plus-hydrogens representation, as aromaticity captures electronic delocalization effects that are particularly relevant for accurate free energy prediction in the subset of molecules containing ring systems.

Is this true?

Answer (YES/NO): NO